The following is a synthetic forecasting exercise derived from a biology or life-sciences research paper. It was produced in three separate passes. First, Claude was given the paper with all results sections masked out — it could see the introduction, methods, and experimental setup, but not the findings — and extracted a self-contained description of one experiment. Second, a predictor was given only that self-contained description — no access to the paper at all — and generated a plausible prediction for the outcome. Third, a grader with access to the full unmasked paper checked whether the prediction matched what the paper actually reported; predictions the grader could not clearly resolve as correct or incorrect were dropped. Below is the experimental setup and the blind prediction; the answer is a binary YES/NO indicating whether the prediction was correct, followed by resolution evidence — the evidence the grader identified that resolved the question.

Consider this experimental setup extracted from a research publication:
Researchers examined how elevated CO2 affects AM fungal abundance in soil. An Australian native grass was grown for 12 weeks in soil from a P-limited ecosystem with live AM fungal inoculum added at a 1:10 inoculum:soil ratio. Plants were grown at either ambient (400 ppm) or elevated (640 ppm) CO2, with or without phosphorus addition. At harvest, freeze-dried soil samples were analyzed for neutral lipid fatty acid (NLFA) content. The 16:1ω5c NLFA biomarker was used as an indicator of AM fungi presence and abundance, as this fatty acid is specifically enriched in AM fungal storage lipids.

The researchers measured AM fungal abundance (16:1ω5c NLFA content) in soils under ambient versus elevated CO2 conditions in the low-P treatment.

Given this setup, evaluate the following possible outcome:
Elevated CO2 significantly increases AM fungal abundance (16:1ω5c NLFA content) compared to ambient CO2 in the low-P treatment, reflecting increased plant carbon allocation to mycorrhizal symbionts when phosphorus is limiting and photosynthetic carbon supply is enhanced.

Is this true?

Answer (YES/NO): NO